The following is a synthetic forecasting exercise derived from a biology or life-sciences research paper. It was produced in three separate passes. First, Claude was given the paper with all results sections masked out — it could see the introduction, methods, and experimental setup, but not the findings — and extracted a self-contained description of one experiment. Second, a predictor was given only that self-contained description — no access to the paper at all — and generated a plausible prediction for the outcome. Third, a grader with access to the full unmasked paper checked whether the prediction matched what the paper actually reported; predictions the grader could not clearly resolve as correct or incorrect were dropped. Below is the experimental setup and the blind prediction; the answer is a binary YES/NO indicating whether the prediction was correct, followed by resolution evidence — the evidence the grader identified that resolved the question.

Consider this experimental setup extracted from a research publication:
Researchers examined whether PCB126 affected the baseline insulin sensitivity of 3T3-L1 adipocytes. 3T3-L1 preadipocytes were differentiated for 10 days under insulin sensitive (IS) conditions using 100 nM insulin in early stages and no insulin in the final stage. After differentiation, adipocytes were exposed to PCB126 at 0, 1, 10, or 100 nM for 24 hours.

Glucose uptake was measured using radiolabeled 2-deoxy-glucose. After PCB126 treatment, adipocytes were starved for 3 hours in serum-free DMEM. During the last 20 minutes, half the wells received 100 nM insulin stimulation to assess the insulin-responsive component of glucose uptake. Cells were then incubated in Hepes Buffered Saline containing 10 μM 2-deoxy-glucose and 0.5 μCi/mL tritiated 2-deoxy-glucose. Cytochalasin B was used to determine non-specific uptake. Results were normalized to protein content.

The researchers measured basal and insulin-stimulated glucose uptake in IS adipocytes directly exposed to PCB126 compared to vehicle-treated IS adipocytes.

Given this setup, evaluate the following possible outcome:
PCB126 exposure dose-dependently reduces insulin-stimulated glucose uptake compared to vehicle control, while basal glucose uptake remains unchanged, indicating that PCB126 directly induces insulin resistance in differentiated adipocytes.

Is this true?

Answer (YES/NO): NO